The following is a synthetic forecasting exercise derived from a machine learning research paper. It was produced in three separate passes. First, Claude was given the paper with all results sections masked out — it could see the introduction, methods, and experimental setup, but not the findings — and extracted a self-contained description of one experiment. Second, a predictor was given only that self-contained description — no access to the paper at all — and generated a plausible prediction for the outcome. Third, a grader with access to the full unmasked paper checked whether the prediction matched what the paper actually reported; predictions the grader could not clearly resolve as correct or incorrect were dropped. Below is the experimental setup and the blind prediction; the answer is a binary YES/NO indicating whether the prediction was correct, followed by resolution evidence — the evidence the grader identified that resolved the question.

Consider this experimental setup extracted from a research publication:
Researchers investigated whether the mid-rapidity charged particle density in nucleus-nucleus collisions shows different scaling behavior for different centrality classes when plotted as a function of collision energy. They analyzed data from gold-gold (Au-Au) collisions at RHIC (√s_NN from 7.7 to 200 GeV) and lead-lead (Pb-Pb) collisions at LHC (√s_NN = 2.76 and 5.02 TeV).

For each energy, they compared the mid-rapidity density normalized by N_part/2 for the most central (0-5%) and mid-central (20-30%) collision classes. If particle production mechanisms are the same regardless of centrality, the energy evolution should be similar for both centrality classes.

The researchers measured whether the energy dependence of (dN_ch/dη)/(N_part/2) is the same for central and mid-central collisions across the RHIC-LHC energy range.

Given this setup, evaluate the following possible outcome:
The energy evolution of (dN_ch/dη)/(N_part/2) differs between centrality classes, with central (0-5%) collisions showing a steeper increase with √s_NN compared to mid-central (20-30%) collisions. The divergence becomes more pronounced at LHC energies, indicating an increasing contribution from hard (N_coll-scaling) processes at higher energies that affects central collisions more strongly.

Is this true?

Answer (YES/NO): YES